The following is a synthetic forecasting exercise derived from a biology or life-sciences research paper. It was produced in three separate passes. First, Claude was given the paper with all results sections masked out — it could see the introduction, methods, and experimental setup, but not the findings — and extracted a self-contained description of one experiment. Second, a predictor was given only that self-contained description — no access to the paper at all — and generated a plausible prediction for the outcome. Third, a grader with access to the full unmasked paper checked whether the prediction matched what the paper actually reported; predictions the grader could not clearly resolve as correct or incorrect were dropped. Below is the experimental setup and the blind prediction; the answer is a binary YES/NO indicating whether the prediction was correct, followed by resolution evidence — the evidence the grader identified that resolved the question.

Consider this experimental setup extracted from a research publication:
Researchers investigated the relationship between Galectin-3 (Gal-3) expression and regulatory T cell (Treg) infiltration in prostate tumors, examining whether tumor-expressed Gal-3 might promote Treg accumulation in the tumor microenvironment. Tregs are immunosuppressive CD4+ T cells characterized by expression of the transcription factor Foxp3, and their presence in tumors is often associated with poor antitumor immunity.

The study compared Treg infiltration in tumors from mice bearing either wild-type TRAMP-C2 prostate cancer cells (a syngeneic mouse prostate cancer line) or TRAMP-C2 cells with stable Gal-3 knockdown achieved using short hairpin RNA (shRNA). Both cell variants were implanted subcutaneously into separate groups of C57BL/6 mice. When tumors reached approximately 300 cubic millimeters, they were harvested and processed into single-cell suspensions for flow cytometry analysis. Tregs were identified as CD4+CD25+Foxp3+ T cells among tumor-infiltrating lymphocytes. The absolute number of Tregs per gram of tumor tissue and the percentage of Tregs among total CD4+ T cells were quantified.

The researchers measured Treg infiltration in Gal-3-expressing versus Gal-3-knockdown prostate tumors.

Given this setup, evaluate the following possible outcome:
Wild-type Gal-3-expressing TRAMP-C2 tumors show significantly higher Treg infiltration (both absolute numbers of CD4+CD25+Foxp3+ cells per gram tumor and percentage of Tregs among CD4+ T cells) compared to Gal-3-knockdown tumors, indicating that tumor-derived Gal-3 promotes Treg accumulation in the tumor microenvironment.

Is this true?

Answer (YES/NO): NO